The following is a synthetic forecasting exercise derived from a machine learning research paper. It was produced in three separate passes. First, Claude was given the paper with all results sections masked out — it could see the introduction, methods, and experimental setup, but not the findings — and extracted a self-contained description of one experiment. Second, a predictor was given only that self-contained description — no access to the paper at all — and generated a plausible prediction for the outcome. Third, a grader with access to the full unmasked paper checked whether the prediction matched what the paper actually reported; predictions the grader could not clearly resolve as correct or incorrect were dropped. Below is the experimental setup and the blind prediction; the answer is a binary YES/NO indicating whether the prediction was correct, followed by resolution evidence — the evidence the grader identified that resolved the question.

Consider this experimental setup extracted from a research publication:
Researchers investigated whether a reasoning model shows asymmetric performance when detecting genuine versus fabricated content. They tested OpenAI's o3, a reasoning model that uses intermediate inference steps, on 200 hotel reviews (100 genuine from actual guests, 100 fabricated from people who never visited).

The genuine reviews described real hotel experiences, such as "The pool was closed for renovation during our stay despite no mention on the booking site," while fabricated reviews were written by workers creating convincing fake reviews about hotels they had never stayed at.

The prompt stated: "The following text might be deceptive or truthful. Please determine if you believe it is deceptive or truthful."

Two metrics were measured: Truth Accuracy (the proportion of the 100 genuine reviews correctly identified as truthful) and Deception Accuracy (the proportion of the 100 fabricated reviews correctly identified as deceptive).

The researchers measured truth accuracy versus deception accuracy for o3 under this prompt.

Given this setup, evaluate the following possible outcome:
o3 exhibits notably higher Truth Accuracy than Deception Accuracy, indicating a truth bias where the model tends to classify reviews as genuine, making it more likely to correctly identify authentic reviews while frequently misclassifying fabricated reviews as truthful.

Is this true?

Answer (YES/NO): NO